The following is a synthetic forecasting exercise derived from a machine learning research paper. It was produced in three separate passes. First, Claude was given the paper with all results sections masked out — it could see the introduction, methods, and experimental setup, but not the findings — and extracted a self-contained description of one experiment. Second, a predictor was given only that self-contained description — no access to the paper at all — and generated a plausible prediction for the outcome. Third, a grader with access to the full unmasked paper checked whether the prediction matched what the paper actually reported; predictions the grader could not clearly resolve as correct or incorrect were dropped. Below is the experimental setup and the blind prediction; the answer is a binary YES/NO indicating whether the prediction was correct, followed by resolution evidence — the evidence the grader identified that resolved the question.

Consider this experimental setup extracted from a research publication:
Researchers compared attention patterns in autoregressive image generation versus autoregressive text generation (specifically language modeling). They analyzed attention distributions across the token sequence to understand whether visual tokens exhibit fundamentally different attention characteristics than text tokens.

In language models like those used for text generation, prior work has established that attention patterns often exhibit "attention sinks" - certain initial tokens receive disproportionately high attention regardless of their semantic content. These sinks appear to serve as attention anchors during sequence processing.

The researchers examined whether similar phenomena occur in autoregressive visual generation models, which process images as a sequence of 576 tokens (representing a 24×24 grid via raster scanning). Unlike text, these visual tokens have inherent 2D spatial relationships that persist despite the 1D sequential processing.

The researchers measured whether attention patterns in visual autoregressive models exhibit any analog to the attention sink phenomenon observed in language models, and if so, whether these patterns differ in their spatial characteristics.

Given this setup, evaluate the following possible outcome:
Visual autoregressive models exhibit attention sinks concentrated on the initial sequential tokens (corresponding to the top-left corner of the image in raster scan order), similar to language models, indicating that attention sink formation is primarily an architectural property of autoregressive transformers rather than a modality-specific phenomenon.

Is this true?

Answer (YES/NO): NO